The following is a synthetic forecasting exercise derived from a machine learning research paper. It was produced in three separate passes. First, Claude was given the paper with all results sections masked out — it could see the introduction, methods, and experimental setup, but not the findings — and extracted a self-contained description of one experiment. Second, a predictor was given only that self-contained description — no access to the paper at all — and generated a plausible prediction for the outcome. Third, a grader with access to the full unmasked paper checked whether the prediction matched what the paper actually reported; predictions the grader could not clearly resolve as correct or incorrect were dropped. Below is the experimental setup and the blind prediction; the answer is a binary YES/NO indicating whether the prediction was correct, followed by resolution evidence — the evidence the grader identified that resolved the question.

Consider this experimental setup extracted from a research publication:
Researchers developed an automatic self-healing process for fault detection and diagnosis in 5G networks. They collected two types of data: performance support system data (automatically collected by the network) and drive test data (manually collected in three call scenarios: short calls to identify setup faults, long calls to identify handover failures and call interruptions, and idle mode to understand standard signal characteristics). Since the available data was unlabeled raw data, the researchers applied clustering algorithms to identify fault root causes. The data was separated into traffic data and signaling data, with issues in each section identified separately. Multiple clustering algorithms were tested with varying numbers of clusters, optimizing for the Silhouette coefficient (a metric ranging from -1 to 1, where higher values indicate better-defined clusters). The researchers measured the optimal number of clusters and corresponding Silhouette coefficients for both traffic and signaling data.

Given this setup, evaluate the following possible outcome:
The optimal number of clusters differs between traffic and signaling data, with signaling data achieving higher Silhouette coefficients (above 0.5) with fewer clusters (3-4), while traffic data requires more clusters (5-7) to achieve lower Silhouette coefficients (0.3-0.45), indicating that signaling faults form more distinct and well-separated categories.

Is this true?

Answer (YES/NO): NO